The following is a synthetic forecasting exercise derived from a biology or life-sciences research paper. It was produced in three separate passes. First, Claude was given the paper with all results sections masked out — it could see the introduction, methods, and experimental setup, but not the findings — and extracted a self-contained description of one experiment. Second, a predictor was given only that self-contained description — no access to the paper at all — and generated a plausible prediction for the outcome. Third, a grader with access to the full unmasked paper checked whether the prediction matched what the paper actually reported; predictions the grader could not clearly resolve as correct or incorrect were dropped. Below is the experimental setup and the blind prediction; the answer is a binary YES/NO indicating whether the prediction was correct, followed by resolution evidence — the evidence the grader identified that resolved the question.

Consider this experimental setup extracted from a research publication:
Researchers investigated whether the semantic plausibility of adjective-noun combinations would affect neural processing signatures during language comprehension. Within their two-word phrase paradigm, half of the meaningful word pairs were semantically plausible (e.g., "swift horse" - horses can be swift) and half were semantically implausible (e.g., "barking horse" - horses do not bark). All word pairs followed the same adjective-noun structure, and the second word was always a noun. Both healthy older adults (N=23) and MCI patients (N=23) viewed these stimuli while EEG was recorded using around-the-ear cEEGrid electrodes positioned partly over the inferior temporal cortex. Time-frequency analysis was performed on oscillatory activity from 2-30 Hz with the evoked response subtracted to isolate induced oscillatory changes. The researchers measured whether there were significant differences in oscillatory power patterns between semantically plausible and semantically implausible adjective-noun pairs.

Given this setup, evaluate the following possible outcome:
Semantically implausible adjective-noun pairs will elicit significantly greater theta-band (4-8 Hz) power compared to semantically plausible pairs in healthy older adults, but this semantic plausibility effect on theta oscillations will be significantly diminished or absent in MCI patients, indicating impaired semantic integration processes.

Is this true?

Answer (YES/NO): NO